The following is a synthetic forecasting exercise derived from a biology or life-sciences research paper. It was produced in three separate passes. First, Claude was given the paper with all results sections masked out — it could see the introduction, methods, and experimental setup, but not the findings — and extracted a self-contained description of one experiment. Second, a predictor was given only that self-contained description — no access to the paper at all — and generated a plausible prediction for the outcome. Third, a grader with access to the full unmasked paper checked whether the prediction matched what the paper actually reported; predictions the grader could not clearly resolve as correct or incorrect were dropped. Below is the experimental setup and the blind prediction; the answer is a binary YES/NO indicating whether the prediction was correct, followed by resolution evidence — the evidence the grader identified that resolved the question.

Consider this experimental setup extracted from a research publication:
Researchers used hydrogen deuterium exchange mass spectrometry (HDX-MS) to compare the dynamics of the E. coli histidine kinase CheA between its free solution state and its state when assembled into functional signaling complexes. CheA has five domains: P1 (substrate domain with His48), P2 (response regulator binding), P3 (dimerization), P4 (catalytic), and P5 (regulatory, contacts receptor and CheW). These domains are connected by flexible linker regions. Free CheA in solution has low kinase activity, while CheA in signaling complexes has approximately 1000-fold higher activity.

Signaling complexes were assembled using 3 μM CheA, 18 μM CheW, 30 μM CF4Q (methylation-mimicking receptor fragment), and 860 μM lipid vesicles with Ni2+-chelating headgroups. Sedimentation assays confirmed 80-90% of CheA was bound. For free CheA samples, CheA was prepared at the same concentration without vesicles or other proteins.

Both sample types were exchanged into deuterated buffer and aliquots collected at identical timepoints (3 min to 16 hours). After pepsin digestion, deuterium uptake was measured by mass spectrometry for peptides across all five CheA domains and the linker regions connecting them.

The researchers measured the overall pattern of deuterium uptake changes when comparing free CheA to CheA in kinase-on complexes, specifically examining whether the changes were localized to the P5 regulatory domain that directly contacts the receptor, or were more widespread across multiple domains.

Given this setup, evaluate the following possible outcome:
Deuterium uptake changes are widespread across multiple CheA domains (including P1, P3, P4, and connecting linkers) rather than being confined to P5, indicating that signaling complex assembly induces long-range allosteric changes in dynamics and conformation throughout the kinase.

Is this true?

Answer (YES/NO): YES